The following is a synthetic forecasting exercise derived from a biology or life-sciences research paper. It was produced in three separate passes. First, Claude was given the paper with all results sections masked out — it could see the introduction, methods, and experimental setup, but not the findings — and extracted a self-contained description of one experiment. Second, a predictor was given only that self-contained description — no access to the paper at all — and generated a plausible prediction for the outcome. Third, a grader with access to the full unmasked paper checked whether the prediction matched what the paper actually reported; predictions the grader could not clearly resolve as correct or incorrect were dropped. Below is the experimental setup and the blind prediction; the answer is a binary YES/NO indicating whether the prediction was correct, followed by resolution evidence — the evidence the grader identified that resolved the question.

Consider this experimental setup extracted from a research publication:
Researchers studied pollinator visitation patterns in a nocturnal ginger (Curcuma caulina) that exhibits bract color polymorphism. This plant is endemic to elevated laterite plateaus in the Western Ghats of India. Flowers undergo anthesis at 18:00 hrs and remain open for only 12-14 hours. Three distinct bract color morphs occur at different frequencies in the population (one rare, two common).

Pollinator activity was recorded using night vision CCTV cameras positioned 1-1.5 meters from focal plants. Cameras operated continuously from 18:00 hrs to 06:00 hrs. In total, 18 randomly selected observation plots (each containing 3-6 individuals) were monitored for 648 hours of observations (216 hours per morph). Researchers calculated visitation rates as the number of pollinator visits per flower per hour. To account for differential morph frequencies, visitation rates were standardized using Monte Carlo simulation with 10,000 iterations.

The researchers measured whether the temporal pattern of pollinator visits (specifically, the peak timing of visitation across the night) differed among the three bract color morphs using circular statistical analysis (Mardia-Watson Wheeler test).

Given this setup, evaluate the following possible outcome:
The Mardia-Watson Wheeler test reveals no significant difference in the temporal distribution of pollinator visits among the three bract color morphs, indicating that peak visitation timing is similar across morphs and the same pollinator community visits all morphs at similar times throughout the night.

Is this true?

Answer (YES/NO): YES